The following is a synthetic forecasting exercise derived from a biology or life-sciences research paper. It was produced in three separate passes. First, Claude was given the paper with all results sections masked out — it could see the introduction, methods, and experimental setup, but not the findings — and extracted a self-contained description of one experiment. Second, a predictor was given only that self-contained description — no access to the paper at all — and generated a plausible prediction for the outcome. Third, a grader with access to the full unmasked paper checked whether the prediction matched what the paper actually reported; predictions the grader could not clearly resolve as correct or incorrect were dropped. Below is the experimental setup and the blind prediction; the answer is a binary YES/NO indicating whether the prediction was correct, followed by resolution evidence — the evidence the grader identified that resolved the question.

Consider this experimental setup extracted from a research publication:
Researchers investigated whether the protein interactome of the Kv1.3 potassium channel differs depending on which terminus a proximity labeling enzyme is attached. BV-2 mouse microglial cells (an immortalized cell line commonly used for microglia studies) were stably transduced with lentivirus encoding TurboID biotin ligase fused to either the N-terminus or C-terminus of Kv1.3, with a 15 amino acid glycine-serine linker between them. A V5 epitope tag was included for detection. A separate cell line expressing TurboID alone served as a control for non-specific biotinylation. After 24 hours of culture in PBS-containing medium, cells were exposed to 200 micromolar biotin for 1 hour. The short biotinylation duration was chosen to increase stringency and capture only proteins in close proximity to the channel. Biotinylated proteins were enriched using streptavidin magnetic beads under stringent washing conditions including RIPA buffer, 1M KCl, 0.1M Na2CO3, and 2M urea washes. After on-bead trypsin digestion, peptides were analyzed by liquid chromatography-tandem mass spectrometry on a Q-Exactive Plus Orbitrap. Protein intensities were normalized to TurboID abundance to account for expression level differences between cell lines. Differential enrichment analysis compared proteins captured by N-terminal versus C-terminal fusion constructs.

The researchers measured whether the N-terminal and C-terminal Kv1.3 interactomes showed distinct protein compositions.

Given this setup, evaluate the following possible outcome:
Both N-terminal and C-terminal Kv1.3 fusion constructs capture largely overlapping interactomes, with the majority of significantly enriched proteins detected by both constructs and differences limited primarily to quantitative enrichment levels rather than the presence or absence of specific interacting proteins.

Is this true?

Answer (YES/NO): NO